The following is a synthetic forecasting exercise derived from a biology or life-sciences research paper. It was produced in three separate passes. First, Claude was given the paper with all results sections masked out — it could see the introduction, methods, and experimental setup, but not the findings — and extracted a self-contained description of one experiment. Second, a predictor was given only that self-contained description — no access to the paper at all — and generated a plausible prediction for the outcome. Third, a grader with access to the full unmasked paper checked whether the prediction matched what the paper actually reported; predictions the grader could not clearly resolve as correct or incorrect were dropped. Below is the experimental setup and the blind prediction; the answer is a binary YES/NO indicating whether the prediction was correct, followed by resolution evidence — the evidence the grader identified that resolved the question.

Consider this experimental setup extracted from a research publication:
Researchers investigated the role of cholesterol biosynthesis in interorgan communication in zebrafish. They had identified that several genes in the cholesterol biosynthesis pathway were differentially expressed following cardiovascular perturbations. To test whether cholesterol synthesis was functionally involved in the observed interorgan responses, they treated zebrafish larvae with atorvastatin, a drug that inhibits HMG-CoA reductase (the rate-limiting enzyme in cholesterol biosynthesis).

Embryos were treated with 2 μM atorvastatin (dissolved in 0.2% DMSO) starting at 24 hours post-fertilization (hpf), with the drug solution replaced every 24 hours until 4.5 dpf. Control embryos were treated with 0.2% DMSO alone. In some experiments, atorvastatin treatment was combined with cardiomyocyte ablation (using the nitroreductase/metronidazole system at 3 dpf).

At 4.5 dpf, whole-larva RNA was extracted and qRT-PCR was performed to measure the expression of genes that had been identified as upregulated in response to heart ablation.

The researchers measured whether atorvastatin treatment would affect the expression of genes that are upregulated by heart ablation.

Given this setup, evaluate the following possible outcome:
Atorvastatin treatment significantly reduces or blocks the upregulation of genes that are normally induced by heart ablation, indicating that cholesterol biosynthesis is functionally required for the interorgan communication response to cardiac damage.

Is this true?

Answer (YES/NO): NO